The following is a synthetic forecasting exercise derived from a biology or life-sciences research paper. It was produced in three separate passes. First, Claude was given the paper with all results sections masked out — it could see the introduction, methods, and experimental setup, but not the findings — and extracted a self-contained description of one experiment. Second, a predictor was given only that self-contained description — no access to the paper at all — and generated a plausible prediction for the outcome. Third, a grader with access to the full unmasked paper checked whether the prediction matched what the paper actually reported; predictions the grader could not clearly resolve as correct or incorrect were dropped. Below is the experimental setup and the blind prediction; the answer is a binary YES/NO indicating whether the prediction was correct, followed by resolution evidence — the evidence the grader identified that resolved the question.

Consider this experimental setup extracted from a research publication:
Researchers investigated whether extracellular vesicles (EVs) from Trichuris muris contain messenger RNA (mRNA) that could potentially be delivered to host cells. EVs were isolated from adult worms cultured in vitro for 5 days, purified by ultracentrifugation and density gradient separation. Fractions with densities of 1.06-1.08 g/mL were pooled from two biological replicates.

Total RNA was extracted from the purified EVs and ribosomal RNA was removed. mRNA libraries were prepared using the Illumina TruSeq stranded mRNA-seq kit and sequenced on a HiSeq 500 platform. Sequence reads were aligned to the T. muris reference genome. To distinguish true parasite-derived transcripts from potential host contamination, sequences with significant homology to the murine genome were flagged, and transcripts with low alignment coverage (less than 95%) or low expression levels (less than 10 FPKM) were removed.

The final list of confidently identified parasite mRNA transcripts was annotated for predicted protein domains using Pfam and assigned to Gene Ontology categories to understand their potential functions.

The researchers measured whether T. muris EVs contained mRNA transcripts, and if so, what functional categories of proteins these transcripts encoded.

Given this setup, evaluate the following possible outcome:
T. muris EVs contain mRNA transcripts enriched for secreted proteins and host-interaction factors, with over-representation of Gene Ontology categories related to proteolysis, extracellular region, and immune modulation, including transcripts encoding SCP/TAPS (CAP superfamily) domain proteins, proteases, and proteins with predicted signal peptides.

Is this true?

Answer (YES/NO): NO